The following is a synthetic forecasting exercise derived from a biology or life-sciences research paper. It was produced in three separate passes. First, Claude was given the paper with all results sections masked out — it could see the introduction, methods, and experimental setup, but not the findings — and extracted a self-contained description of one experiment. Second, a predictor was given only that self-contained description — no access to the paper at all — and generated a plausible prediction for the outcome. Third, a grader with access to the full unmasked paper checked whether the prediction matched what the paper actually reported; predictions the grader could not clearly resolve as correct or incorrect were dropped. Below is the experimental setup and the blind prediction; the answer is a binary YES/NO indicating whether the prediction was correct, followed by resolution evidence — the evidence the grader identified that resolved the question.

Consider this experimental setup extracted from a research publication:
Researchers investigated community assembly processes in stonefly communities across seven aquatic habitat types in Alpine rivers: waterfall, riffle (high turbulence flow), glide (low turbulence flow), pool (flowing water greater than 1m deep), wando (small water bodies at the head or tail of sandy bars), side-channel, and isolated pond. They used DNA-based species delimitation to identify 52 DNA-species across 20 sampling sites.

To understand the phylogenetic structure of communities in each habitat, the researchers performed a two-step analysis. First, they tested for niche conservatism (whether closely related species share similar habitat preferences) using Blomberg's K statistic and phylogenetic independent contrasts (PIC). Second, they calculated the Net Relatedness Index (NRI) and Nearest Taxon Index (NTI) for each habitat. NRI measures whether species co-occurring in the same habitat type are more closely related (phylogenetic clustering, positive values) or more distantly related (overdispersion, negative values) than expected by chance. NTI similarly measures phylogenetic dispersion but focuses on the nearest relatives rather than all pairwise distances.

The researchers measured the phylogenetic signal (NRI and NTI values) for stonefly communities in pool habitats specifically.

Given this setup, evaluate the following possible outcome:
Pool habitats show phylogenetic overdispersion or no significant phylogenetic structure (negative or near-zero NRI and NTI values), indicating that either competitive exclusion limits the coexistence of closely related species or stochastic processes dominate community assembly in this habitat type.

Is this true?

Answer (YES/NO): NO